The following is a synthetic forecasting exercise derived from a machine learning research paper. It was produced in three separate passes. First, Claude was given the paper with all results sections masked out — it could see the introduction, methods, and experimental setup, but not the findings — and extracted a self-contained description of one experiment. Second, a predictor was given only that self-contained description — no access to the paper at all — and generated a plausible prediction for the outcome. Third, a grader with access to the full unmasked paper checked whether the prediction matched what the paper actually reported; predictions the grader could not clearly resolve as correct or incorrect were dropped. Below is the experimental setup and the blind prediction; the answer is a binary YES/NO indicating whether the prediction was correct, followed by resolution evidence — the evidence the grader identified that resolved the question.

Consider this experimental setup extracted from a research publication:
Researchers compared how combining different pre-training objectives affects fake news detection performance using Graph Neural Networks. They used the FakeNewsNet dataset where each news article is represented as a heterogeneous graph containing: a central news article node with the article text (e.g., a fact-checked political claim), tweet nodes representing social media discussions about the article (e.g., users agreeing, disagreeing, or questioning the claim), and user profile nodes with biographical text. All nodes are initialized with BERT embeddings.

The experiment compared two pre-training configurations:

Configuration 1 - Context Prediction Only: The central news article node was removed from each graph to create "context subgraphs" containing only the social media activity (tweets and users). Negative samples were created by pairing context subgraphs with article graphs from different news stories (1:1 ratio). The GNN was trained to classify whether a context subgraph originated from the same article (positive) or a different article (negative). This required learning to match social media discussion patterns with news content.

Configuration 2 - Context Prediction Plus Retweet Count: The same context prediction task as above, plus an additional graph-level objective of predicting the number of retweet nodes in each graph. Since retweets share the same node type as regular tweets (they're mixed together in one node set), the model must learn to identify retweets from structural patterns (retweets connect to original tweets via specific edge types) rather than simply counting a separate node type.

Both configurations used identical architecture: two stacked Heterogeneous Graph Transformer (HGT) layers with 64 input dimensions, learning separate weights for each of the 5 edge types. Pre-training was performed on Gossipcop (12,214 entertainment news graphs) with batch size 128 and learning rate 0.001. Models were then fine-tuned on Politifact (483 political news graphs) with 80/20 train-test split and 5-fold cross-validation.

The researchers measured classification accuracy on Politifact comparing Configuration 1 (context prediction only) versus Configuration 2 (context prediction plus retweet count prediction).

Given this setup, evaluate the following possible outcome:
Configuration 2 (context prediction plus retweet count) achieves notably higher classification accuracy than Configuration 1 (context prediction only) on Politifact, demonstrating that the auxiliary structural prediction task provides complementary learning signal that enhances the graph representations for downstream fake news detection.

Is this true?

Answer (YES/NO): NO